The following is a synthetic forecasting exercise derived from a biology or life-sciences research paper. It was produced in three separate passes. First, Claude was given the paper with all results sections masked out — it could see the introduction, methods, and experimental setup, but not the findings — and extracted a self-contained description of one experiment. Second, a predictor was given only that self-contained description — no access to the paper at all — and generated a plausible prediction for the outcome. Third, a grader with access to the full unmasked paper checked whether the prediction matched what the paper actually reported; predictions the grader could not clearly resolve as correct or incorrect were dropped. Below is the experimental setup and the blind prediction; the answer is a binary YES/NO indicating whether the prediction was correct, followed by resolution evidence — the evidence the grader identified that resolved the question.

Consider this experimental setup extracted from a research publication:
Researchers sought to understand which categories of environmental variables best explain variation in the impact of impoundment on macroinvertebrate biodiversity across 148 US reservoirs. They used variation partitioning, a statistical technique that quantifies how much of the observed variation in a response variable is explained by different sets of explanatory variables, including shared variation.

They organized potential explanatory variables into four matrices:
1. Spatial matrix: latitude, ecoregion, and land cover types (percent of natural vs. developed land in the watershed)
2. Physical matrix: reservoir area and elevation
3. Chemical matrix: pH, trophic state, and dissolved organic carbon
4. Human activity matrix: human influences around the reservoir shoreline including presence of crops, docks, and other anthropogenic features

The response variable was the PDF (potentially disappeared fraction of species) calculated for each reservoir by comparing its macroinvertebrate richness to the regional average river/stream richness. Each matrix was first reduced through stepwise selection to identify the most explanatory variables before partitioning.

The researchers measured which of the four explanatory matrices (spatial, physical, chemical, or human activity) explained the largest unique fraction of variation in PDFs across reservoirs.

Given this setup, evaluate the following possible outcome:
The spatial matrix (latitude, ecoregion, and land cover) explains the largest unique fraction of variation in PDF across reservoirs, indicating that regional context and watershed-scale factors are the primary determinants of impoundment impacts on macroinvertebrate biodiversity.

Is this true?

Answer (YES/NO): NO